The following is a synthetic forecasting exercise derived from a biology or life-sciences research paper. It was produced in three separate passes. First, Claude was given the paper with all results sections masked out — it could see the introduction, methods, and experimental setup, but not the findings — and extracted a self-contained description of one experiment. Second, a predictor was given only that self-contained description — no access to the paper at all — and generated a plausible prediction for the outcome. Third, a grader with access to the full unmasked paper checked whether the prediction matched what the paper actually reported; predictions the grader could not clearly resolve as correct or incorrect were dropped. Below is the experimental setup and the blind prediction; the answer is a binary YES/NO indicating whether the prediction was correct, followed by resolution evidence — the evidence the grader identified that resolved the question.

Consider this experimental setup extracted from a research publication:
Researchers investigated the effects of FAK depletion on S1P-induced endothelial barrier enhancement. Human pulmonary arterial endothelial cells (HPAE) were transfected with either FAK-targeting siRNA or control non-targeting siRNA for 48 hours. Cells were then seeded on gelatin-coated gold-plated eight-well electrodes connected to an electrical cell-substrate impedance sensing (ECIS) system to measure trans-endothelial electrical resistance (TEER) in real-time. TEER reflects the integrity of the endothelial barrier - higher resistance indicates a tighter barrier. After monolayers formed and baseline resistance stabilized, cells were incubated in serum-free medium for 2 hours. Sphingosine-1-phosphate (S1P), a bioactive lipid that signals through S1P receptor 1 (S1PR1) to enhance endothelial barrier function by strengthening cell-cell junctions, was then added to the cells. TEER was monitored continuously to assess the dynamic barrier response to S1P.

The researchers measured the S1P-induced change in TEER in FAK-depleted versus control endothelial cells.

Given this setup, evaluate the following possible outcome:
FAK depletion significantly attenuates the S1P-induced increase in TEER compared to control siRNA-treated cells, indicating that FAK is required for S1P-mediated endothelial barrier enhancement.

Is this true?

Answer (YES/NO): YES